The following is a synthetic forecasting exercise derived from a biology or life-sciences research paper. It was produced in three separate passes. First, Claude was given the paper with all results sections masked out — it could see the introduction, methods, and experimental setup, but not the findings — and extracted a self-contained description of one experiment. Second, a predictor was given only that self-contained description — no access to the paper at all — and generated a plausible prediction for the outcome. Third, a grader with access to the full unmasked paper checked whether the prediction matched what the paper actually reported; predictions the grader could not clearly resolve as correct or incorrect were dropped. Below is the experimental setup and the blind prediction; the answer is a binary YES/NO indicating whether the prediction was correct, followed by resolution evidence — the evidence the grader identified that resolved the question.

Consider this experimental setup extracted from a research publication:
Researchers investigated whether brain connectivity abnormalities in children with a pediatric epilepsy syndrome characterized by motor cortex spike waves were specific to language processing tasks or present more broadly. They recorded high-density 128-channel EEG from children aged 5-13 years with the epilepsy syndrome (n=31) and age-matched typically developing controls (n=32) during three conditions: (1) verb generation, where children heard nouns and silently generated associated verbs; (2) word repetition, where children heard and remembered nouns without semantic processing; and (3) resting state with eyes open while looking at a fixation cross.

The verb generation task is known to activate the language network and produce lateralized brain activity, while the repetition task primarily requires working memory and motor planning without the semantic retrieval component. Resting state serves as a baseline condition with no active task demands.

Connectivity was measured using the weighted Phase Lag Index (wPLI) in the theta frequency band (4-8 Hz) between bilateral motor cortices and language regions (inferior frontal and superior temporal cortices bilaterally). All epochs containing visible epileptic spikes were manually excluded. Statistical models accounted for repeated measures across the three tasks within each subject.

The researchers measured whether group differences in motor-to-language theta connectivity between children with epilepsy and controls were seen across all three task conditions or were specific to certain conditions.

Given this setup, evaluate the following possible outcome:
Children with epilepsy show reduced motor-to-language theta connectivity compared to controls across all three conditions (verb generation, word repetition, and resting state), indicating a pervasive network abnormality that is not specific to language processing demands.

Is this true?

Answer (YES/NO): NO